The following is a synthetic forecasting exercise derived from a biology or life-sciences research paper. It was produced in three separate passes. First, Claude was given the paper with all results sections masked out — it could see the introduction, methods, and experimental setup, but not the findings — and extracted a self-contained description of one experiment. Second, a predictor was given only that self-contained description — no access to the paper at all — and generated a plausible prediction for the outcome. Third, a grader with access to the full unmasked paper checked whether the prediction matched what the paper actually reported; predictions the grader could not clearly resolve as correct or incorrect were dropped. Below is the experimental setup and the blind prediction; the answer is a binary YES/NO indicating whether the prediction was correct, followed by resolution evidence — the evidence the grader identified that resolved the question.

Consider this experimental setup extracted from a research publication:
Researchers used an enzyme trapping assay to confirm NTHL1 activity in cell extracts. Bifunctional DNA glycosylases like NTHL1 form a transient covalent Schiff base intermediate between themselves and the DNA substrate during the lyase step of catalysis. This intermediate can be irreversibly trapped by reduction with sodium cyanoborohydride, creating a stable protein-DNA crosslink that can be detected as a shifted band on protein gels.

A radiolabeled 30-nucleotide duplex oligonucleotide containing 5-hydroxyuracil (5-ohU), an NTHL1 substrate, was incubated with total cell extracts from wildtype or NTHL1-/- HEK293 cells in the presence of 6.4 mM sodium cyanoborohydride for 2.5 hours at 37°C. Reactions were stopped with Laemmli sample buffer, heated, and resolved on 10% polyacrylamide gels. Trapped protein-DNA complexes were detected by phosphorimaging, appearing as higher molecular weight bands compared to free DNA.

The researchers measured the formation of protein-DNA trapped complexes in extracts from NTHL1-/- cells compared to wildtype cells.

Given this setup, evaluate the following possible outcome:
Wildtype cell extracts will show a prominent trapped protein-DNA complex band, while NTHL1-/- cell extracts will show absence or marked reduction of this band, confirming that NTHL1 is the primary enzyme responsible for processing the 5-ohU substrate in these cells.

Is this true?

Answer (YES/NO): YES